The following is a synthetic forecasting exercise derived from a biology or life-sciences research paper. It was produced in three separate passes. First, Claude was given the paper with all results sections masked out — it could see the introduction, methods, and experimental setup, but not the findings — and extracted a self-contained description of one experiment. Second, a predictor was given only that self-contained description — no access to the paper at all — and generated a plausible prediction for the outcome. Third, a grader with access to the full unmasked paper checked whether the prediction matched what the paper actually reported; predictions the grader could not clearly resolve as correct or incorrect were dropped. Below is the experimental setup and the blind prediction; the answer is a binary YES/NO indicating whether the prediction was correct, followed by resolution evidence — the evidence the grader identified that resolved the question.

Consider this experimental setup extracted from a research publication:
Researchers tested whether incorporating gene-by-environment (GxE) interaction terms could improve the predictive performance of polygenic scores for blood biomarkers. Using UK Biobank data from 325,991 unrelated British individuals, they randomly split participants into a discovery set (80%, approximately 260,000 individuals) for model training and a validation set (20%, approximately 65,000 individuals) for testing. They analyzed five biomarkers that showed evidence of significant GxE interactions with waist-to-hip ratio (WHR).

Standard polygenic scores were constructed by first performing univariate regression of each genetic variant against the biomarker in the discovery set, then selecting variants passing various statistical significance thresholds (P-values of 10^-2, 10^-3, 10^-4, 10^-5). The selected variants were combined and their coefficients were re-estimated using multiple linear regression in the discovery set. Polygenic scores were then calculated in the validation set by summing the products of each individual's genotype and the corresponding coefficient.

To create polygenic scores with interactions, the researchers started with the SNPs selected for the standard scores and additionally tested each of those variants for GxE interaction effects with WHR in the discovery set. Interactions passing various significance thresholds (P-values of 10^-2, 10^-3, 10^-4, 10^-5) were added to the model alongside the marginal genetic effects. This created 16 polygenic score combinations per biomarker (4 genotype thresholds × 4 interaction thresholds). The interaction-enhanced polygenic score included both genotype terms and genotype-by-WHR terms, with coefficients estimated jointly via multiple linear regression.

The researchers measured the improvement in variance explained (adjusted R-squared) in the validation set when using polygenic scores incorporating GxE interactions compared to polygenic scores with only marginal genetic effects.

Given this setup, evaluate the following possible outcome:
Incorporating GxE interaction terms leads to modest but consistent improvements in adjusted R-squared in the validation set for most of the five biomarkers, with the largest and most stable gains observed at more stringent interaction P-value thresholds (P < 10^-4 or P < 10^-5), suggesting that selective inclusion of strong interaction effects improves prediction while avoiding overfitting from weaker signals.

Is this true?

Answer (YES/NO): NO